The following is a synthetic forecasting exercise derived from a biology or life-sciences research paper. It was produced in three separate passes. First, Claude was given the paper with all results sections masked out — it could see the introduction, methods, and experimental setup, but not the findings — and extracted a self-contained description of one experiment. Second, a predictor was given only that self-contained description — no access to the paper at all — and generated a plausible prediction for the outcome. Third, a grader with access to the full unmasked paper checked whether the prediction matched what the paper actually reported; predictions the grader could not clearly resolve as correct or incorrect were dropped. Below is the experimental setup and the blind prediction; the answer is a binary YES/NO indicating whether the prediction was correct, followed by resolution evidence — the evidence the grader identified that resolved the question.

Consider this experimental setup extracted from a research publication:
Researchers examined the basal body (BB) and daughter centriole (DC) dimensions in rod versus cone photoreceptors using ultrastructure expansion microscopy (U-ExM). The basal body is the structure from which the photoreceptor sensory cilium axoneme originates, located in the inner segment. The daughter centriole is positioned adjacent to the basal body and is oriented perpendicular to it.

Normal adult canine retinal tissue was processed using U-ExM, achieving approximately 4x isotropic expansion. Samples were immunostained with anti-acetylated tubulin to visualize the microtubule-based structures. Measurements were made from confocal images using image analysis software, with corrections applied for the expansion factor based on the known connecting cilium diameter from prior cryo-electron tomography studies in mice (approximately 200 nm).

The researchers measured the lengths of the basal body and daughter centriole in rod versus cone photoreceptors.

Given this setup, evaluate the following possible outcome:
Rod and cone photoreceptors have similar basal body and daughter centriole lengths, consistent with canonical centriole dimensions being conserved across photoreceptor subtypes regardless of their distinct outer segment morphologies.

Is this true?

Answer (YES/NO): NO